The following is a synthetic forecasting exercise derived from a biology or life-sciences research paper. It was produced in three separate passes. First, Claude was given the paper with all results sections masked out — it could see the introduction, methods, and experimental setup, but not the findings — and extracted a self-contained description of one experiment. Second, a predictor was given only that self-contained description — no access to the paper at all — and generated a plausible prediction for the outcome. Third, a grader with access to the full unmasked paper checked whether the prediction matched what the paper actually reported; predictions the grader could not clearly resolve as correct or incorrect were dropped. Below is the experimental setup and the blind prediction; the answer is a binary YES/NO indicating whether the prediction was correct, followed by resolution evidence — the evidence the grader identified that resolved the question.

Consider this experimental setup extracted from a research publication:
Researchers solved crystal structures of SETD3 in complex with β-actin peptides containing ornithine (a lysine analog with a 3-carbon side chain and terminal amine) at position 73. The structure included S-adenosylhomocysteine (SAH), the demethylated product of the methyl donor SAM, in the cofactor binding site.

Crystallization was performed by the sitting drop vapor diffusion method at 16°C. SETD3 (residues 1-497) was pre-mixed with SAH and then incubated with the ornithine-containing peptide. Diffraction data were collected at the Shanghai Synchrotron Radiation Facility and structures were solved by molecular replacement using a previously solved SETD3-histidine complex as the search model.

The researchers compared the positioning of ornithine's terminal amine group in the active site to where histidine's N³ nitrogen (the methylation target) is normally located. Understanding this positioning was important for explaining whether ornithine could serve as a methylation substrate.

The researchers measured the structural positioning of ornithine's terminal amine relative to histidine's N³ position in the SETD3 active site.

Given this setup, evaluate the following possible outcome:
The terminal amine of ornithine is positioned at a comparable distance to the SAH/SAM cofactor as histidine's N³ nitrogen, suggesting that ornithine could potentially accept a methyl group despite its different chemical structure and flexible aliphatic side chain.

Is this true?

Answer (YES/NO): YES